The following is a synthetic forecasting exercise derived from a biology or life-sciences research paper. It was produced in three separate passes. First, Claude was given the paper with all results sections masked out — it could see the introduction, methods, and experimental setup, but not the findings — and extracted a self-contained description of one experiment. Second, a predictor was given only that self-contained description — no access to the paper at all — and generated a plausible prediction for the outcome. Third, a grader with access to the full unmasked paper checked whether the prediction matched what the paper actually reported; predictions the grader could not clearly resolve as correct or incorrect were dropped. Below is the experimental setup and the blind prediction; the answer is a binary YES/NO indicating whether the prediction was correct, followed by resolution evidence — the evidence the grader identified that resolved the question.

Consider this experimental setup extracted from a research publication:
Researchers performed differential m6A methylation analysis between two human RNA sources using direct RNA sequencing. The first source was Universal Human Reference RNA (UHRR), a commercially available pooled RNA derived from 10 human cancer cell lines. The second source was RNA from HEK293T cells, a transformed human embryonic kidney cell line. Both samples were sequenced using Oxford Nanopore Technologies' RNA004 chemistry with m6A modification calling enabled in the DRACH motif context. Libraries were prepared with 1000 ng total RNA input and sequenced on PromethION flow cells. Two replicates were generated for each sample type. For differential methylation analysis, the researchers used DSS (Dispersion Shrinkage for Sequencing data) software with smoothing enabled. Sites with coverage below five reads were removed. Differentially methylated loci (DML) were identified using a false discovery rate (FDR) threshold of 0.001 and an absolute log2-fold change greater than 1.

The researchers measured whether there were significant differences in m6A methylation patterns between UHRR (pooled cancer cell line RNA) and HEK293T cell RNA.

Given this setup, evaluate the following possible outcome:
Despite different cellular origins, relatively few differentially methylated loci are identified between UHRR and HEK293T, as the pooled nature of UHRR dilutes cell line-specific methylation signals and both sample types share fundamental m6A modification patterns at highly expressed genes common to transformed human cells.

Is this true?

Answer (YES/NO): NO